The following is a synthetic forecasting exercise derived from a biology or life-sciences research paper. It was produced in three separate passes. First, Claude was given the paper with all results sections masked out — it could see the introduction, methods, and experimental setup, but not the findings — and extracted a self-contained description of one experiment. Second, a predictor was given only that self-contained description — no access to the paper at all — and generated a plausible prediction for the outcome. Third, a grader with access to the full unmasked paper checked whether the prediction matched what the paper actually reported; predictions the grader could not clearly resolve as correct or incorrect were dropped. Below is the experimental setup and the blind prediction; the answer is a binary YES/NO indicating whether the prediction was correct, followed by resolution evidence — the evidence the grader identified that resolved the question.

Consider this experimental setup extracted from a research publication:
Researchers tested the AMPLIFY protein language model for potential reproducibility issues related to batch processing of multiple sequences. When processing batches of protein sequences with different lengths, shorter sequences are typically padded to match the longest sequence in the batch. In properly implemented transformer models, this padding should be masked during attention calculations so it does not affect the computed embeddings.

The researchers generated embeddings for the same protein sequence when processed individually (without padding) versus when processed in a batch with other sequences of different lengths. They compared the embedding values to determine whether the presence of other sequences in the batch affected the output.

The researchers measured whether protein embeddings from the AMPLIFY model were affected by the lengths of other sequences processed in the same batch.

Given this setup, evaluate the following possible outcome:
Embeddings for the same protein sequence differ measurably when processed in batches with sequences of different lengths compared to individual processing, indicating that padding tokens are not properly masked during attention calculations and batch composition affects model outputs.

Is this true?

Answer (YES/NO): YES